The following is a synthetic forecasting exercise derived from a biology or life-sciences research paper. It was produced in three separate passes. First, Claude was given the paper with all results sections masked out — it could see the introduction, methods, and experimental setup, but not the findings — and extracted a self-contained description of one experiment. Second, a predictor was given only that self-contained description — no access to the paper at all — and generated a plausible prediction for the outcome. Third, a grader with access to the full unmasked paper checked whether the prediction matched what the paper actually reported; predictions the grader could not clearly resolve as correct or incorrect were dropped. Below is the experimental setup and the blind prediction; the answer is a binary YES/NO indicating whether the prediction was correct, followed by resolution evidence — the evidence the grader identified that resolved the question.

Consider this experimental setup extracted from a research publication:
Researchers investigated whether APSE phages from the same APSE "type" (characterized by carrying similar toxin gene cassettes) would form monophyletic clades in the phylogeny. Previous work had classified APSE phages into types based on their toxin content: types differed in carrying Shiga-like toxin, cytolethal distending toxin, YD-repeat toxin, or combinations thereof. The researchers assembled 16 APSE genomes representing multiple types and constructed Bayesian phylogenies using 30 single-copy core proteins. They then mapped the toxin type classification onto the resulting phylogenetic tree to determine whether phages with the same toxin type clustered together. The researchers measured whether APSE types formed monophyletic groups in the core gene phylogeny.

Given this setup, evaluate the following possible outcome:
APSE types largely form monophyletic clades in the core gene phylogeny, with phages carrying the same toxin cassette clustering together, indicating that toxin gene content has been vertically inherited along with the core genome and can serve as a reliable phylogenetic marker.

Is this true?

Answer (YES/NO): NO